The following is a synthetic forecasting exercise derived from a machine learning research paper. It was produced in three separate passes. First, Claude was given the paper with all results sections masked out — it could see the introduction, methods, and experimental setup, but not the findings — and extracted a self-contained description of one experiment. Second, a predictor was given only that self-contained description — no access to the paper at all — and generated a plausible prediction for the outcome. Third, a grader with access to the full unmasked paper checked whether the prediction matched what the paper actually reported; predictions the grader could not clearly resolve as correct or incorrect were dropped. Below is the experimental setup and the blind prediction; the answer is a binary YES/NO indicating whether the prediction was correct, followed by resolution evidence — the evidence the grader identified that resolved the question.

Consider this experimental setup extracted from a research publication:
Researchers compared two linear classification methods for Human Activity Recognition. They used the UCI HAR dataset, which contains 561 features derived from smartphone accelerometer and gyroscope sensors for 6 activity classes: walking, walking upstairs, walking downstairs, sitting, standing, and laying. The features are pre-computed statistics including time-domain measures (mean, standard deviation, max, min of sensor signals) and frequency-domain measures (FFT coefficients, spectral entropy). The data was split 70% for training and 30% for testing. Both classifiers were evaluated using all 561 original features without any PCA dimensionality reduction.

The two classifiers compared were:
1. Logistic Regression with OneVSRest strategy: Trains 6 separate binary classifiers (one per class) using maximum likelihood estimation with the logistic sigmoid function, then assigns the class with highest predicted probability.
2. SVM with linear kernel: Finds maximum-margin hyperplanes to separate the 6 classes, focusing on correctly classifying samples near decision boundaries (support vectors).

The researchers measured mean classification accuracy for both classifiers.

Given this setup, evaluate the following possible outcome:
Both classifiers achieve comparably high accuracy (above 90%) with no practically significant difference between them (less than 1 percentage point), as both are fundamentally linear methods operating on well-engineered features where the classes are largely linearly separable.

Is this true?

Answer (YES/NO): YES